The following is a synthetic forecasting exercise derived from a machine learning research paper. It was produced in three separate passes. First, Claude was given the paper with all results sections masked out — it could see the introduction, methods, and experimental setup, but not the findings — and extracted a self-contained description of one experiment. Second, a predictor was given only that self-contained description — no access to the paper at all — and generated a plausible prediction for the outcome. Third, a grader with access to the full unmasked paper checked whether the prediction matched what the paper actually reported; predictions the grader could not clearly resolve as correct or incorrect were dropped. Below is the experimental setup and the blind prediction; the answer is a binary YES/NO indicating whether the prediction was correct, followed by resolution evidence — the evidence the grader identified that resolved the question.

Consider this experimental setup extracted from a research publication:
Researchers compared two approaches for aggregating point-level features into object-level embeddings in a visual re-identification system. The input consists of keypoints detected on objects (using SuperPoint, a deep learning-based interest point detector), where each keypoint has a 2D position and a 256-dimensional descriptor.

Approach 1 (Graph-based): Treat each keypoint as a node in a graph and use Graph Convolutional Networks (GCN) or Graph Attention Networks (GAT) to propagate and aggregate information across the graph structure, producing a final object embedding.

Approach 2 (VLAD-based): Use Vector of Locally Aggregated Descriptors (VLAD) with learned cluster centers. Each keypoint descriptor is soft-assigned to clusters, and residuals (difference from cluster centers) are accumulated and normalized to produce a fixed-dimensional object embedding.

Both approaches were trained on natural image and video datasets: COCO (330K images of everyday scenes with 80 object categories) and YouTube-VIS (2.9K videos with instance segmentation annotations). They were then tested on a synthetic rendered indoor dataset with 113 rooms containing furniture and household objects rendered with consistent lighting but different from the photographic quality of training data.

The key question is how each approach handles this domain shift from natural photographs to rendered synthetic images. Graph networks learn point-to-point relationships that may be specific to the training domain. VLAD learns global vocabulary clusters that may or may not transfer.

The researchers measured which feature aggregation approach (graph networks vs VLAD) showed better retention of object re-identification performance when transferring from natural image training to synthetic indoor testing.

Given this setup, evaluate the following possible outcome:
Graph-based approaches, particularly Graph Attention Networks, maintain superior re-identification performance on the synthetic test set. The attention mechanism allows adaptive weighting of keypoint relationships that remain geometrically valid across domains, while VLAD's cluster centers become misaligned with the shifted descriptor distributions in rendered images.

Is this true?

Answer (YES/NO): NO